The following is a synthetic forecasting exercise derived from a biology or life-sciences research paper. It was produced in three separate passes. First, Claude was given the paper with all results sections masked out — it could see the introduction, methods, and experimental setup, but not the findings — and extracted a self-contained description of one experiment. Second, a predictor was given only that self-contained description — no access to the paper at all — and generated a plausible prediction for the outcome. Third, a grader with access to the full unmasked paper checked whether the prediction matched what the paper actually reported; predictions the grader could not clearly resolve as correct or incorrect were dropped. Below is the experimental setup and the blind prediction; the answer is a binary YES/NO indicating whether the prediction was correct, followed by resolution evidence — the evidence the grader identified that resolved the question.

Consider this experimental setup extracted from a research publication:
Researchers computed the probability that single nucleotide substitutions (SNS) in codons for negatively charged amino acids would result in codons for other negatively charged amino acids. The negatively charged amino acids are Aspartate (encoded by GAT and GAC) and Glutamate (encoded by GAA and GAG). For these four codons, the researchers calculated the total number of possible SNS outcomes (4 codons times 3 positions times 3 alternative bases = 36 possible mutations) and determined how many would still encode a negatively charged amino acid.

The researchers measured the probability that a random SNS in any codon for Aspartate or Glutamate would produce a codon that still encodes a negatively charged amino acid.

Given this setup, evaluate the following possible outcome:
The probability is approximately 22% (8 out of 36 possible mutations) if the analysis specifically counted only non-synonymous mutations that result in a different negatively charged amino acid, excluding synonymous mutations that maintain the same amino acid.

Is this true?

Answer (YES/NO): NO